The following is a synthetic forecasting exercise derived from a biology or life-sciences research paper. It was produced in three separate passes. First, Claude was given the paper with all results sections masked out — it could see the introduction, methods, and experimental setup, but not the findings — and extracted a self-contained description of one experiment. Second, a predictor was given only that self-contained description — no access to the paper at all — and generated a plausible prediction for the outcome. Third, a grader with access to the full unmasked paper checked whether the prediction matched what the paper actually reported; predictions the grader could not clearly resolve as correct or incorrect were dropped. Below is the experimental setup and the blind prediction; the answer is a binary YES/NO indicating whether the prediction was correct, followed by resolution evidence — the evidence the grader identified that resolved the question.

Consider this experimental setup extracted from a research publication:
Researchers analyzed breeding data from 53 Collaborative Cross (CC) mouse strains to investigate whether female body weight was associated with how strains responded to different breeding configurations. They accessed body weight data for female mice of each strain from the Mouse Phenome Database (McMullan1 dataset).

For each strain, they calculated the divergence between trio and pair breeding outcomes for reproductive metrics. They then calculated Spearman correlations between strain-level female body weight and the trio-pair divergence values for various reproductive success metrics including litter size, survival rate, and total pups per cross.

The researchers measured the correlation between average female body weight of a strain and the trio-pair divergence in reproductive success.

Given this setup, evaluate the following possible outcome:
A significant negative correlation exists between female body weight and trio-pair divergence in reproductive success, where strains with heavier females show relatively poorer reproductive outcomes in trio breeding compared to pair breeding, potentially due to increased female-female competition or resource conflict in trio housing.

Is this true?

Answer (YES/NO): NO